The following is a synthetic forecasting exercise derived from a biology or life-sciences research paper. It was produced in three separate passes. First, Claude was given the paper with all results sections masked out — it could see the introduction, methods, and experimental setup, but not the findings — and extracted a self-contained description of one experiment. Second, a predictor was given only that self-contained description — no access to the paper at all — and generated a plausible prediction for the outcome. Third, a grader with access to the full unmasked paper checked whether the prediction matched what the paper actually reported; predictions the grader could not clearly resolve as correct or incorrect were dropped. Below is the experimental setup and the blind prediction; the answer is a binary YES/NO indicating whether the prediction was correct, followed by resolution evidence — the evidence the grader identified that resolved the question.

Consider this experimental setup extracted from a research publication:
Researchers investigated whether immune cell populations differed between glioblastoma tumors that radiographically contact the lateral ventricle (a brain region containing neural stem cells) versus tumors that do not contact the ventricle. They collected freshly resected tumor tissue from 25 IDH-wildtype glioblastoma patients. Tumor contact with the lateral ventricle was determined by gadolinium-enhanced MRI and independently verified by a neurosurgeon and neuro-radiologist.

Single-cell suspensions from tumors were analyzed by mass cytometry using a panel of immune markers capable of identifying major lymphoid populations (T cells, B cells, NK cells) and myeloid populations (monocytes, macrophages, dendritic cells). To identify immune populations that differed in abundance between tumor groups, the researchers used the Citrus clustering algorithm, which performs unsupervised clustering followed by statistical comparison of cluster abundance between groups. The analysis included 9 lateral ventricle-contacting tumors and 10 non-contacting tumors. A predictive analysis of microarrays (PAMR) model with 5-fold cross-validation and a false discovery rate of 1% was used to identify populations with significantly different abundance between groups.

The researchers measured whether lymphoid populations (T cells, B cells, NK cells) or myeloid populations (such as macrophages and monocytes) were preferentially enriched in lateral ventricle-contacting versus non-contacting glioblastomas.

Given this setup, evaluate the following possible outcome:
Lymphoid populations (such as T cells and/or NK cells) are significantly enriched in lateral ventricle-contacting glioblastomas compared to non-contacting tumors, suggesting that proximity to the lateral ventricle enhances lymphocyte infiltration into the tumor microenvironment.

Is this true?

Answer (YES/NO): NO